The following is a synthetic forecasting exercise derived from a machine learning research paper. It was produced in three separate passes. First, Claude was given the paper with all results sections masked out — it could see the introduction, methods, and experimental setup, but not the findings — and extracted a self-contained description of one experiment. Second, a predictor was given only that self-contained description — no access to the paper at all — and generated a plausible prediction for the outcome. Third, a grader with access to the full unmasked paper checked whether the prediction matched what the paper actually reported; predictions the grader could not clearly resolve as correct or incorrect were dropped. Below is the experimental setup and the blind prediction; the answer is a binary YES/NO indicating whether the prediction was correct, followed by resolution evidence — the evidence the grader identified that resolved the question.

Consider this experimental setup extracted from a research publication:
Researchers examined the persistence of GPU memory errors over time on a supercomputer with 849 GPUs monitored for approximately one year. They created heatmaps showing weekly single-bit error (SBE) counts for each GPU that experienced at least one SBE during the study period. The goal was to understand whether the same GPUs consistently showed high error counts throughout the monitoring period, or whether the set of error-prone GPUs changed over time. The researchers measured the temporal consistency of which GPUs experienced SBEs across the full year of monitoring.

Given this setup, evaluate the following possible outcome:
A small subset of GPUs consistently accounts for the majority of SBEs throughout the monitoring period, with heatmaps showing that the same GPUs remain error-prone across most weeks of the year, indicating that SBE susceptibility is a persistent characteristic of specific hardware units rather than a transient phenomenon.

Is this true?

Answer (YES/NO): NO